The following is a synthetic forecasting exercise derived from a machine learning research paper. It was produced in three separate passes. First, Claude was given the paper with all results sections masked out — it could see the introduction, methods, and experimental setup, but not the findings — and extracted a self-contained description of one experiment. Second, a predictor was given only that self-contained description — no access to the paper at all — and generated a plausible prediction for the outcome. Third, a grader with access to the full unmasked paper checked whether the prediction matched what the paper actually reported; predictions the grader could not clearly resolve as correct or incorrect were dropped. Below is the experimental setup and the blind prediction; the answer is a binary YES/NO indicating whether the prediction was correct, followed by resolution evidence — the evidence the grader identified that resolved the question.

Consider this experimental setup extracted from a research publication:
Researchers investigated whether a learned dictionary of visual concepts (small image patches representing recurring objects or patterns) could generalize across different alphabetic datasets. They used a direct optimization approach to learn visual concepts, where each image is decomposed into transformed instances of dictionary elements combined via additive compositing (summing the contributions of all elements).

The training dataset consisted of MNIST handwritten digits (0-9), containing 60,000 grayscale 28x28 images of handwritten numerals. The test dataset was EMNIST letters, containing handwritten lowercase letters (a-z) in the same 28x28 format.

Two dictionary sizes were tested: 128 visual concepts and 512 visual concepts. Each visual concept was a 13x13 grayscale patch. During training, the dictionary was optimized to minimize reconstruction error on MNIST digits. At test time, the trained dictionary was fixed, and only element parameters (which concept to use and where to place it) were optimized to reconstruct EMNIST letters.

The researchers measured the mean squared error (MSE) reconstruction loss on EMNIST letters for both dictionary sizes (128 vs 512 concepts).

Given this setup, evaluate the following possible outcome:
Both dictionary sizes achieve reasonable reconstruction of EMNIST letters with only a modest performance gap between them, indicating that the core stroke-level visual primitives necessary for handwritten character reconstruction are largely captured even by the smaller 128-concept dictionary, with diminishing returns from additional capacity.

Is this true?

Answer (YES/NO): YES